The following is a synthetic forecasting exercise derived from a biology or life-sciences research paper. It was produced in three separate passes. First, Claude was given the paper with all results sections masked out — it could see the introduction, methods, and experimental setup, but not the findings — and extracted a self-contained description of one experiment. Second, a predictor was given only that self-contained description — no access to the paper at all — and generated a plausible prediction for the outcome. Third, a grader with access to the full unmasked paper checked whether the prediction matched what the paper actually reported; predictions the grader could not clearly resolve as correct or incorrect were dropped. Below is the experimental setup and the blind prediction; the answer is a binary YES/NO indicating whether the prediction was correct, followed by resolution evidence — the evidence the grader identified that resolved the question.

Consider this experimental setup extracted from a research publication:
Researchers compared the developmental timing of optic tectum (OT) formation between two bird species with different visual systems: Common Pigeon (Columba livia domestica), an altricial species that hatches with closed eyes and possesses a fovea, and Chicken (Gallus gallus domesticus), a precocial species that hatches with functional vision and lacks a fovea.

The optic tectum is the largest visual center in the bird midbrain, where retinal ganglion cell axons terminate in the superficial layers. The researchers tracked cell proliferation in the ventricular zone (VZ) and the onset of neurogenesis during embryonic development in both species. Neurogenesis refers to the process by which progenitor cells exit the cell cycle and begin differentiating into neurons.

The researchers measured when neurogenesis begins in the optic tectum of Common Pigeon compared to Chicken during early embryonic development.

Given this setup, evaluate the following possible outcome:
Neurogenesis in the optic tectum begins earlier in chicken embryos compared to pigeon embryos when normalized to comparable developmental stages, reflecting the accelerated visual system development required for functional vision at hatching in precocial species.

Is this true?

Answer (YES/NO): NO